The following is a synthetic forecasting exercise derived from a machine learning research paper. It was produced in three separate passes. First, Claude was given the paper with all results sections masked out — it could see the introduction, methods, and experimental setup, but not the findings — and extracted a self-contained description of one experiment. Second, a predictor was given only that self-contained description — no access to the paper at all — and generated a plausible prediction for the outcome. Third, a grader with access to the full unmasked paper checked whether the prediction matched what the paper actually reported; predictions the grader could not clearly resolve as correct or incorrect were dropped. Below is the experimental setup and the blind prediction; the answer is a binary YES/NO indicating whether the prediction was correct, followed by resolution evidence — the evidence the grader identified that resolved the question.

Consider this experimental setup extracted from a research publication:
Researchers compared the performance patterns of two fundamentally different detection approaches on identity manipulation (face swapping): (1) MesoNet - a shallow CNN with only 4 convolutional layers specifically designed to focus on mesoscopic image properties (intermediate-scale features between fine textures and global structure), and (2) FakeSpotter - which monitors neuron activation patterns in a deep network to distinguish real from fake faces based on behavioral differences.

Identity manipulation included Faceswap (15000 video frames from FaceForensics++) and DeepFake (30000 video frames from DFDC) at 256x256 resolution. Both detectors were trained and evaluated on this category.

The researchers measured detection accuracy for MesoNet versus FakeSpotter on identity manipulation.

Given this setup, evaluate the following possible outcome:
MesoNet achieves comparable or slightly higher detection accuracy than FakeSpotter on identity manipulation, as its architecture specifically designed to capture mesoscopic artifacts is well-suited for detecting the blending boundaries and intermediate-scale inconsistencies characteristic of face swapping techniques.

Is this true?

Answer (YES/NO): NO